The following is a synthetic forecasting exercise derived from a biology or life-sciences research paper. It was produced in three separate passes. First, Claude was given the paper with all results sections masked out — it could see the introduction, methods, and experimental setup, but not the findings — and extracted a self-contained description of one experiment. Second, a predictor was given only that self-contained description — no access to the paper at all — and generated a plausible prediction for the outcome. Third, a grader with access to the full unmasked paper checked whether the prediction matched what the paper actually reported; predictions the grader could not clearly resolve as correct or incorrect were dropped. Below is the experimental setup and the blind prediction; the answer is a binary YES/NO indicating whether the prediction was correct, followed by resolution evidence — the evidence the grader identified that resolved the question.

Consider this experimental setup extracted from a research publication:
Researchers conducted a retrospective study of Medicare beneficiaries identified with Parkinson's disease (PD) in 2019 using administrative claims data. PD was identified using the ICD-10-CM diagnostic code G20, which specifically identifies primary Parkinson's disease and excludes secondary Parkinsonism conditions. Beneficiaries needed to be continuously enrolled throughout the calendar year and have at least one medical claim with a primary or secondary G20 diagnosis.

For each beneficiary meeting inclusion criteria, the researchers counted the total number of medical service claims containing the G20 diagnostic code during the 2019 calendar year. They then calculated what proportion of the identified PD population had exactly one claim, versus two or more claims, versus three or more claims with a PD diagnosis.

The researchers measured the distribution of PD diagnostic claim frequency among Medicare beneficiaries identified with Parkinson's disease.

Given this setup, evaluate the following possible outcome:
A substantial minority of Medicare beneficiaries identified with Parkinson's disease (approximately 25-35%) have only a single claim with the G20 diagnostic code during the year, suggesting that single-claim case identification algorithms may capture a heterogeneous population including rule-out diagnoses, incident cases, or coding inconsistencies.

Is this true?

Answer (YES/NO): NO